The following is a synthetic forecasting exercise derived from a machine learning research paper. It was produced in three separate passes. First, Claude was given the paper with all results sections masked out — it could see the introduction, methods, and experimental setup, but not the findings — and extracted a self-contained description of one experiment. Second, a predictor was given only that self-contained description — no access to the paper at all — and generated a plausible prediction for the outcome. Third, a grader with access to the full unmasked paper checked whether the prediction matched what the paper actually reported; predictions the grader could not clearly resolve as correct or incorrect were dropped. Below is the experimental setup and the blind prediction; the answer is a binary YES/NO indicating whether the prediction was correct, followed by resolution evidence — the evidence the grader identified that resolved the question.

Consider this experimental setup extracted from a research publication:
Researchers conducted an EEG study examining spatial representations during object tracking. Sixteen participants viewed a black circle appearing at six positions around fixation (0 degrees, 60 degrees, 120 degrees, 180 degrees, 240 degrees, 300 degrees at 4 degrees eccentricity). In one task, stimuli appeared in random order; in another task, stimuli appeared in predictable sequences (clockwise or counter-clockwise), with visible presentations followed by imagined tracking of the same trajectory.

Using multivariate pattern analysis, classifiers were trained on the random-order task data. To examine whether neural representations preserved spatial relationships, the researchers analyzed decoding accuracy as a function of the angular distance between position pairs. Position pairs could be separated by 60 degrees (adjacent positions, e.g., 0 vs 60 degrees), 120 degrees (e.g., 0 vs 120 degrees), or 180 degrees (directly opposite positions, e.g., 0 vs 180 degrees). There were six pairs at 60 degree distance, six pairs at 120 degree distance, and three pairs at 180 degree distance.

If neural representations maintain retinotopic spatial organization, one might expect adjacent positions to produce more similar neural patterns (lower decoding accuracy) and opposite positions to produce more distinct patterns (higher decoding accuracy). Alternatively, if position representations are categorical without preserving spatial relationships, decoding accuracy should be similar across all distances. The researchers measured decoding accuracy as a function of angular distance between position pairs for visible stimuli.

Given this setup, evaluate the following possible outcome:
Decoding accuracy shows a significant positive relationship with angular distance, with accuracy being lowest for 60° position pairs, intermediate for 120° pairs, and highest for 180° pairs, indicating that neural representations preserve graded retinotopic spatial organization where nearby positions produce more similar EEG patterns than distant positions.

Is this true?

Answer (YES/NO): YES